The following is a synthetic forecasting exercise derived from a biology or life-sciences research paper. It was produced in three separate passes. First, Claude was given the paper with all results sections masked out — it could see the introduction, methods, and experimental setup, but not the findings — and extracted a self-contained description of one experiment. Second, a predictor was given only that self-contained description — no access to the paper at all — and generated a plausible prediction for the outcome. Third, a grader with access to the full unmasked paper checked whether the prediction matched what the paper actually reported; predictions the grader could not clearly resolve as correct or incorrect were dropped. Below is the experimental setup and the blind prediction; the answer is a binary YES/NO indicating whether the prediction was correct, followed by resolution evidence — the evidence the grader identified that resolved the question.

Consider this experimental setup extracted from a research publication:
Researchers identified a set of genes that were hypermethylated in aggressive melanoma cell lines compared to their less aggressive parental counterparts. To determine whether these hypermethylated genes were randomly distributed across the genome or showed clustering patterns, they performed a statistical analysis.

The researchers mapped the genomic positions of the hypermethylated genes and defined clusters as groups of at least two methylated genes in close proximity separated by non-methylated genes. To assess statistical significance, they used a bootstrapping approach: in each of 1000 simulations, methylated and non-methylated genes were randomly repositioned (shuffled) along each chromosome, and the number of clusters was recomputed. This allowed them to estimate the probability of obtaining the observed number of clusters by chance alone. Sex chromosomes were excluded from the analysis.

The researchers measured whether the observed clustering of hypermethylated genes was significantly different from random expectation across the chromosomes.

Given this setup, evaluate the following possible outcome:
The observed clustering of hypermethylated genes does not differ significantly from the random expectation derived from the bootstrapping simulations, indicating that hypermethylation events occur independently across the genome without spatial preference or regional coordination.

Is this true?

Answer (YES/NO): NO